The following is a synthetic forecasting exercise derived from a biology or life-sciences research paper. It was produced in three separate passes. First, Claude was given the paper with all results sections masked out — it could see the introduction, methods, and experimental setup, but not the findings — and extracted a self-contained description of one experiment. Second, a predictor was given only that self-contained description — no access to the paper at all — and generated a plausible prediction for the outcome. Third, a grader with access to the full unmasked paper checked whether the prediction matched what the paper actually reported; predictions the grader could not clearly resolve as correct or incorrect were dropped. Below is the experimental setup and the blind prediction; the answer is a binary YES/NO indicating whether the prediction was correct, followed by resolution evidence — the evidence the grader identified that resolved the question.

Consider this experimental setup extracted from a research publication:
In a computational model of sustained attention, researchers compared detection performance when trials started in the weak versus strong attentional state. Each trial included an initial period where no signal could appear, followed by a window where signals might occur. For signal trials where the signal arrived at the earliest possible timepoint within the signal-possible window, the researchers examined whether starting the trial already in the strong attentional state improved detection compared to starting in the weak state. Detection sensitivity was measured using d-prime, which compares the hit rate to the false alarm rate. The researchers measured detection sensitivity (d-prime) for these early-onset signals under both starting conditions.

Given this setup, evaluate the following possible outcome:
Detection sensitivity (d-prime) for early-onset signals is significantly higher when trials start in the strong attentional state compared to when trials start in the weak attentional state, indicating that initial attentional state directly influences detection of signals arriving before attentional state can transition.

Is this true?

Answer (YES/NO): YES